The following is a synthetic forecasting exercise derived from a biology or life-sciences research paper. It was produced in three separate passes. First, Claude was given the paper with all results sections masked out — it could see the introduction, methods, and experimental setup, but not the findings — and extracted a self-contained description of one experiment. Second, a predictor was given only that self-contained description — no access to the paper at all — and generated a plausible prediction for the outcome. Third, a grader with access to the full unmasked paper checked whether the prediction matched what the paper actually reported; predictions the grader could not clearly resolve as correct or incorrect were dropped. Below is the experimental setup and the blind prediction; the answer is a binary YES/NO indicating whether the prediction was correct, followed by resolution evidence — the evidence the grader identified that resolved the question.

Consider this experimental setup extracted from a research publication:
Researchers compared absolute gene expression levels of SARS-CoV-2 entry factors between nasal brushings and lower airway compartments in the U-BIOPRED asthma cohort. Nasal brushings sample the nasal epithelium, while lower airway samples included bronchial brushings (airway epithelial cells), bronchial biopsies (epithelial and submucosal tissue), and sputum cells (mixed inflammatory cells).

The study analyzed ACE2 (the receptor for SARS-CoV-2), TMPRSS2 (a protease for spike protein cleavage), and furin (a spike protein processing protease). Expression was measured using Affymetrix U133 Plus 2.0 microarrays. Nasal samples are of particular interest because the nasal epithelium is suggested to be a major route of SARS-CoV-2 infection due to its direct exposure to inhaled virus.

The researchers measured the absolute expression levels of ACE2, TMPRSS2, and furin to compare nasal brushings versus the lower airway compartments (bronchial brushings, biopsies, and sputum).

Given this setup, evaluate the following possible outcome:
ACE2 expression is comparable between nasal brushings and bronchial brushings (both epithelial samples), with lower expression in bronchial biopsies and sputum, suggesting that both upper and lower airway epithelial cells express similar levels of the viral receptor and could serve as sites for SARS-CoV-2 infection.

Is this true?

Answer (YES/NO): NO